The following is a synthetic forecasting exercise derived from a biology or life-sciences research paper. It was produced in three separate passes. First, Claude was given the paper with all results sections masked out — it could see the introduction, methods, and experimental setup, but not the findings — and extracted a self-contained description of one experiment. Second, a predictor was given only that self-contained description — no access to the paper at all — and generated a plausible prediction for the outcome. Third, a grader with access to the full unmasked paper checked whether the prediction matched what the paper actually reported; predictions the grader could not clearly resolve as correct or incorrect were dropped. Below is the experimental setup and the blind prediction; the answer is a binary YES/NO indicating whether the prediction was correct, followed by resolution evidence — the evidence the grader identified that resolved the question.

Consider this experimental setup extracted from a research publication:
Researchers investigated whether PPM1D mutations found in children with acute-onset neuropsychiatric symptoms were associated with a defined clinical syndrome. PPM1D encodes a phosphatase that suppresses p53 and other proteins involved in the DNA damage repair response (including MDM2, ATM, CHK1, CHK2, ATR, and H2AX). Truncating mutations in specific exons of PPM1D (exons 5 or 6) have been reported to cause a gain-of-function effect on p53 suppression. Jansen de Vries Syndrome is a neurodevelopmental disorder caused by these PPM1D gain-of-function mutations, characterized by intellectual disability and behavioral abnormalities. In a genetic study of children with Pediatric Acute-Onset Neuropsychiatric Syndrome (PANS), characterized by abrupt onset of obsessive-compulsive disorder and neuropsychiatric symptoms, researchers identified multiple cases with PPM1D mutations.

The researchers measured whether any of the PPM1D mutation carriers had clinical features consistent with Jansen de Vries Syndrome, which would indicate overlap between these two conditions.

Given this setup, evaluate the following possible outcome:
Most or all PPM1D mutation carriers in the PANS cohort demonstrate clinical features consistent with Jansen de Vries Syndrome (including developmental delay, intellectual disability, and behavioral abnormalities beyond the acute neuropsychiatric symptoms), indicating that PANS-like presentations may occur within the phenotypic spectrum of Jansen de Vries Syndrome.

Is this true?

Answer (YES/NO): YES